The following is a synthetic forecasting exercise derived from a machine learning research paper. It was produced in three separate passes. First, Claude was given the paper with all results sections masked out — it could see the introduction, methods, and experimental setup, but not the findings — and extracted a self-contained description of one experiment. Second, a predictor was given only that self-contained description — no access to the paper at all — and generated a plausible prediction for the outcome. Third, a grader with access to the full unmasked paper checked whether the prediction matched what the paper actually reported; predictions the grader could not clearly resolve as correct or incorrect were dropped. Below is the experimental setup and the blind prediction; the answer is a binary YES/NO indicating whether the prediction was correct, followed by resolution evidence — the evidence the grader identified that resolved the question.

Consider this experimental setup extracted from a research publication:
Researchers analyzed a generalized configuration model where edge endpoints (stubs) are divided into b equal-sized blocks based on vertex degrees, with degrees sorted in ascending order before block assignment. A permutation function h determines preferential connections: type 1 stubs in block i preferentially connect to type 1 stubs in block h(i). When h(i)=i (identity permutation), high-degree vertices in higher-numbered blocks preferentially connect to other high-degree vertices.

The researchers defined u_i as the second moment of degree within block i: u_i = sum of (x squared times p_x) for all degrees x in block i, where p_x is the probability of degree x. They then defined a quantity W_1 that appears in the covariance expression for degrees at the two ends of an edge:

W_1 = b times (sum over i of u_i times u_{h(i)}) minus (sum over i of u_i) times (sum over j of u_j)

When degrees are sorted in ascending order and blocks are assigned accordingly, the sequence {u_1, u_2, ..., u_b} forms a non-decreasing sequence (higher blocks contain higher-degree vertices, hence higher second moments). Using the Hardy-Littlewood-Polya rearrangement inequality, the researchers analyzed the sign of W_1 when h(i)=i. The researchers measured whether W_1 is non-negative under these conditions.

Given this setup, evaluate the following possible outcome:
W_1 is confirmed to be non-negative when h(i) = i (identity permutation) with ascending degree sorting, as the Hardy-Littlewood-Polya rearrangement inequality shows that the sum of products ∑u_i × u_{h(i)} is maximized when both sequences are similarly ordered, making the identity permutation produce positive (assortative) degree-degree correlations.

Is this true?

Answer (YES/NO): YES